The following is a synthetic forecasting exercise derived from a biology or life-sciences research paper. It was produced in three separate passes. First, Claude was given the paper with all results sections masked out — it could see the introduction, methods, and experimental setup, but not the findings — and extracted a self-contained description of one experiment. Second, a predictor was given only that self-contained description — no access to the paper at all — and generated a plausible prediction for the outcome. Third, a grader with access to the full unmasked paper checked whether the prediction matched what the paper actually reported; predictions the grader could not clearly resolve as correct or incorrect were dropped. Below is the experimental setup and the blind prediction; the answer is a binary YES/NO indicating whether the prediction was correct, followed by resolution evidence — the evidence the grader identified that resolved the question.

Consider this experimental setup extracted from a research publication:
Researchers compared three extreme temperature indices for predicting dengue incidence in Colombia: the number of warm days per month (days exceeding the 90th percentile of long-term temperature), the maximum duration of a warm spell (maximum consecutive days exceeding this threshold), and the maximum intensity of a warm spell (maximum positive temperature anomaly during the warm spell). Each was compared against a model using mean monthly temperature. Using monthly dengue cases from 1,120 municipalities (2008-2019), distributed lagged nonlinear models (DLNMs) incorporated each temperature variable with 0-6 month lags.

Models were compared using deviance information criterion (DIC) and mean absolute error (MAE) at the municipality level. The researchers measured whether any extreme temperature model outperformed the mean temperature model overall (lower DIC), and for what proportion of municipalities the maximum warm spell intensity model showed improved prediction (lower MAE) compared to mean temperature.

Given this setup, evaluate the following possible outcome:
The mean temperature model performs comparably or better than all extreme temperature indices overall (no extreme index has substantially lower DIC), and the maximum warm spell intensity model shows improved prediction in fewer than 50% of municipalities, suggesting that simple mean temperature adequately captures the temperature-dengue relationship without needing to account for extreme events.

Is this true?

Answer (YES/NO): YES